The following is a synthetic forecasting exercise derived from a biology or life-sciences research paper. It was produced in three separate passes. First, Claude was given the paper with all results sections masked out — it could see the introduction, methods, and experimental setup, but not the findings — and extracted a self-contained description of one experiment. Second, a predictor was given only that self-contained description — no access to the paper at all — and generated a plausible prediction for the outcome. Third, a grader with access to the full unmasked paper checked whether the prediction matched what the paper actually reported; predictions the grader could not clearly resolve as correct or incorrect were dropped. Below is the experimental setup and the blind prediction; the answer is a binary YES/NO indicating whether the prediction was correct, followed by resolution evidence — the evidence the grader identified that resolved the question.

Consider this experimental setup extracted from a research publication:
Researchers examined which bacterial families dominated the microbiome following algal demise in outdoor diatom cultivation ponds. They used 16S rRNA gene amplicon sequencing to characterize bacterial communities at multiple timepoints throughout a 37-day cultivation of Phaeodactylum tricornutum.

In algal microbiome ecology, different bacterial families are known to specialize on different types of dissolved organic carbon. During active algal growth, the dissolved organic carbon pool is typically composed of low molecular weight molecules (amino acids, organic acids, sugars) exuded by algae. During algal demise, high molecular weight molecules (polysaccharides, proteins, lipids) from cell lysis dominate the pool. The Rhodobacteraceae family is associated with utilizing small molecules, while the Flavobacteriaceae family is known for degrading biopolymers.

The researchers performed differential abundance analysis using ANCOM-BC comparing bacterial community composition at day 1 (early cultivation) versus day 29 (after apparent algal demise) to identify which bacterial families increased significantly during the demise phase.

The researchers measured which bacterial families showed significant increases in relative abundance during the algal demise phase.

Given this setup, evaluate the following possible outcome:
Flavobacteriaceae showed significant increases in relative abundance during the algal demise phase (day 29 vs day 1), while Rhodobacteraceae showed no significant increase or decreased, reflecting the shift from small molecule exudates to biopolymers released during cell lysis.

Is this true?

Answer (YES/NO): NO